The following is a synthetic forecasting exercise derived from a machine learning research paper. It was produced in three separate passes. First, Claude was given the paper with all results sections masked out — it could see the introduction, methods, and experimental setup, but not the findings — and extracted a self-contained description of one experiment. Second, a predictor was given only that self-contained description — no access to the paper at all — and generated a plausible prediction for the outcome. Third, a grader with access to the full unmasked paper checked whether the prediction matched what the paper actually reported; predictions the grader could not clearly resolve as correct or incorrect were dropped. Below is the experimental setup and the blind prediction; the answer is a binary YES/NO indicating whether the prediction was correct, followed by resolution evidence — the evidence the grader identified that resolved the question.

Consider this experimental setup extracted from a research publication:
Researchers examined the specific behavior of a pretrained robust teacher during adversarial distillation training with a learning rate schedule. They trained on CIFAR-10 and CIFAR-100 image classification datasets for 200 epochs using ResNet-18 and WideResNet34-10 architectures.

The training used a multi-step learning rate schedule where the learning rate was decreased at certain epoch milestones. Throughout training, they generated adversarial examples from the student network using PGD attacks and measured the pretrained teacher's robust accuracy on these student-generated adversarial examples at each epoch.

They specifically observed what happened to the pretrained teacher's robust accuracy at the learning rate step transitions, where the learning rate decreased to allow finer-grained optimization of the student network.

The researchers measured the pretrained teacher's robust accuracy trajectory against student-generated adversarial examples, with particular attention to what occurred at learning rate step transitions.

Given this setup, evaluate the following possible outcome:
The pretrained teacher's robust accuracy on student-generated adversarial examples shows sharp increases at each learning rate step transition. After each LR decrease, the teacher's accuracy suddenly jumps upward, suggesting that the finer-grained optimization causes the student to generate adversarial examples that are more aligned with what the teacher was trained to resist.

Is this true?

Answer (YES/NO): NO